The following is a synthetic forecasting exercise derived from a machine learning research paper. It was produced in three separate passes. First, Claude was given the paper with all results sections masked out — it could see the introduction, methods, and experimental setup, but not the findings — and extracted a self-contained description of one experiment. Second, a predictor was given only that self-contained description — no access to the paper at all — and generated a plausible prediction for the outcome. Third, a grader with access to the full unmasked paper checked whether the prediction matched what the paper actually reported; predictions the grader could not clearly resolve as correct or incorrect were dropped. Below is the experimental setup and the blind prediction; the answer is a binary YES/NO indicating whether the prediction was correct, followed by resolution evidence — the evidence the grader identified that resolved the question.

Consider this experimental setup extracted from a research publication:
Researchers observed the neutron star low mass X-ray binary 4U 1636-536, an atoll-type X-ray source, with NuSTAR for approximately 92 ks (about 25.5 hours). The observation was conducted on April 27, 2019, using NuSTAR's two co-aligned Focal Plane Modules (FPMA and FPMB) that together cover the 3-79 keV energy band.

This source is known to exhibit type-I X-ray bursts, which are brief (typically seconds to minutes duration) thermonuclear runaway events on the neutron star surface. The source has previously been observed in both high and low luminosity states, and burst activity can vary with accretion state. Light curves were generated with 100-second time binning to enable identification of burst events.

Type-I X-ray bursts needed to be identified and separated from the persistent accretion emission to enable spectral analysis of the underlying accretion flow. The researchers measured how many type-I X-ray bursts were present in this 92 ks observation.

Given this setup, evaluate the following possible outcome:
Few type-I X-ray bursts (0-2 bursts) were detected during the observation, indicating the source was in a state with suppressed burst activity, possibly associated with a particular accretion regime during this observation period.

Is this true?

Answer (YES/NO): NO